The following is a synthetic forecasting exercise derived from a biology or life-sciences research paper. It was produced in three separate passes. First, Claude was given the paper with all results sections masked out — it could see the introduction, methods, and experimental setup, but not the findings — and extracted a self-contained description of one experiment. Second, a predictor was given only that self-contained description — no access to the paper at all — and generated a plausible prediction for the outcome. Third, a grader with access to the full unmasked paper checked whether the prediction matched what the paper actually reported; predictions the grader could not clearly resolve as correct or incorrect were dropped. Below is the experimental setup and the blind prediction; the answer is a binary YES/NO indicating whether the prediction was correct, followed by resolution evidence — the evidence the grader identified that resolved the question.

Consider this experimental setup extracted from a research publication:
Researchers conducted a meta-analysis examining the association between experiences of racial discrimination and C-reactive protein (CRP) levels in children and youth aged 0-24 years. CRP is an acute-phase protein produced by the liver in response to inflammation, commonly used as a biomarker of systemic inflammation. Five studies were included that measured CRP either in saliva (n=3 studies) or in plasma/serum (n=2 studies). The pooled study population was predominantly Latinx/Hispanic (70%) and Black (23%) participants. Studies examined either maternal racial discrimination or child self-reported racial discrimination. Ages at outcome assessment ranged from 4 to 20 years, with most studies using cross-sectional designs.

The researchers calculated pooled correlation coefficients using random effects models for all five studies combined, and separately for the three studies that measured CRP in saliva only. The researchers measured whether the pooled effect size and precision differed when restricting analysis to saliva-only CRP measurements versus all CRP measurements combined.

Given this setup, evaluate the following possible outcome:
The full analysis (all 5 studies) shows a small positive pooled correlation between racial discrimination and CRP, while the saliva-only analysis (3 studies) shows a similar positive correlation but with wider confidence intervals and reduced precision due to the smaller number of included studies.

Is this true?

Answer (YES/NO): NO